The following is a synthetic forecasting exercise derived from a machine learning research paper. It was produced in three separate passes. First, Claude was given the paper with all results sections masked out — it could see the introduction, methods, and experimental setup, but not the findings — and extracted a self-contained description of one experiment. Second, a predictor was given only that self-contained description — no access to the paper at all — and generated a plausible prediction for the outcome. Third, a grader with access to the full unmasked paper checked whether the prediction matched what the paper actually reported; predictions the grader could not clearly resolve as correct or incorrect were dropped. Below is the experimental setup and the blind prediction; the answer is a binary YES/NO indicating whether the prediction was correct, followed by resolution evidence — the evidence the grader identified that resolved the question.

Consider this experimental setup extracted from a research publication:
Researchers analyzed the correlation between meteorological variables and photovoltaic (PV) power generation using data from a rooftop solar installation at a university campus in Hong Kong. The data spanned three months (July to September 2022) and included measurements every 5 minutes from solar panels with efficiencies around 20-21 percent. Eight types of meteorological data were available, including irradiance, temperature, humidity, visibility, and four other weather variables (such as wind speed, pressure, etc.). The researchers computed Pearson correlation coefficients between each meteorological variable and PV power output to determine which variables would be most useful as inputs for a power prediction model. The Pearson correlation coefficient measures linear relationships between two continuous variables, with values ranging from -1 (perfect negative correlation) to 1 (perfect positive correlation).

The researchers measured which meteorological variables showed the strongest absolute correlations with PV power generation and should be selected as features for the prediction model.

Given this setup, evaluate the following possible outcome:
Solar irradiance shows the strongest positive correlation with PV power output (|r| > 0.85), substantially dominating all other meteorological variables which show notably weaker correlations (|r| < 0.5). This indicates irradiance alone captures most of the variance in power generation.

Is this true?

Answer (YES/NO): NO